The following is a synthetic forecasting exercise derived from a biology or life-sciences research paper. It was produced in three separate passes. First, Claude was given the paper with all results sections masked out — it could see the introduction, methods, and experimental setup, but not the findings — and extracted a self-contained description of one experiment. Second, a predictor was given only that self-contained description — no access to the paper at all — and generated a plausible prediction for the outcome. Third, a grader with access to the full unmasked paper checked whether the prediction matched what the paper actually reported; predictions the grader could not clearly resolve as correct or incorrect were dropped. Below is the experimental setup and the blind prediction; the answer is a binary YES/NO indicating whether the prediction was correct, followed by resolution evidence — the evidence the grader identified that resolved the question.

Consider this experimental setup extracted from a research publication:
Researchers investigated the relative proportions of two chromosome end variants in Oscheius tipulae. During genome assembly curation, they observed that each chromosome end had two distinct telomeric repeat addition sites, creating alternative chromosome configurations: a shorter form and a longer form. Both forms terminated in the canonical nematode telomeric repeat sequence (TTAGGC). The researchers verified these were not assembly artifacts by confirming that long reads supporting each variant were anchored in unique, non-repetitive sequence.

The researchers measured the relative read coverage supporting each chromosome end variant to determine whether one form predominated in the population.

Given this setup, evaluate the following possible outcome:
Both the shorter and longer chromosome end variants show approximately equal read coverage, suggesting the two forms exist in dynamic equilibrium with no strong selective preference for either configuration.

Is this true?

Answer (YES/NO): NO